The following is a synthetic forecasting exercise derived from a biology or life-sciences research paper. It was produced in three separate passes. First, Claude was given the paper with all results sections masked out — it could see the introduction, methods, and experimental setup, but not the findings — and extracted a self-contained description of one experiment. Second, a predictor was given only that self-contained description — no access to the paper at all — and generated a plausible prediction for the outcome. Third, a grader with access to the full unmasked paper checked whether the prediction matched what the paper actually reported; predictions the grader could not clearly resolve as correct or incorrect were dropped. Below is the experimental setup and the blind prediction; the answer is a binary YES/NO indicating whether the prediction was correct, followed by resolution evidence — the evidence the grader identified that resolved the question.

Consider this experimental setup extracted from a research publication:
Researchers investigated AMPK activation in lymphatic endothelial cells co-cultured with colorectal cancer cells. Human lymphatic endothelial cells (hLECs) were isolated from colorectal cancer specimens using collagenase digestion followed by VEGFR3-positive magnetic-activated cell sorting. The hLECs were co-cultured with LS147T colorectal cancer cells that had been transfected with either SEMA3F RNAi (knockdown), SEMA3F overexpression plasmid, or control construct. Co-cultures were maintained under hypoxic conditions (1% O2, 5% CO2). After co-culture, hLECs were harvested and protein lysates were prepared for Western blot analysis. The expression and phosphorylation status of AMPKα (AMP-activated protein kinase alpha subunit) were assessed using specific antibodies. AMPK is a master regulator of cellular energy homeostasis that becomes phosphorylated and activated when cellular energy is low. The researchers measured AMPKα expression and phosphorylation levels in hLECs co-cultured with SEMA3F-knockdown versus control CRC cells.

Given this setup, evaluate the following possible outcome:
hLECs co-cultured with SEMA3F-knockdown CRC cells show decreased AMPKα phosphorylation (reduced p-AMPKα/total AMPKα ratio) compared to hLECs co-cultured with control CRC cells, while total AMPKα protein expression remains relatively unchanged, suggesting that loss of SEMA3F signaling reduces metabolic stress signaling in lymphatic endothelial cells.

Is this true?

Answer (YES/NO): NO